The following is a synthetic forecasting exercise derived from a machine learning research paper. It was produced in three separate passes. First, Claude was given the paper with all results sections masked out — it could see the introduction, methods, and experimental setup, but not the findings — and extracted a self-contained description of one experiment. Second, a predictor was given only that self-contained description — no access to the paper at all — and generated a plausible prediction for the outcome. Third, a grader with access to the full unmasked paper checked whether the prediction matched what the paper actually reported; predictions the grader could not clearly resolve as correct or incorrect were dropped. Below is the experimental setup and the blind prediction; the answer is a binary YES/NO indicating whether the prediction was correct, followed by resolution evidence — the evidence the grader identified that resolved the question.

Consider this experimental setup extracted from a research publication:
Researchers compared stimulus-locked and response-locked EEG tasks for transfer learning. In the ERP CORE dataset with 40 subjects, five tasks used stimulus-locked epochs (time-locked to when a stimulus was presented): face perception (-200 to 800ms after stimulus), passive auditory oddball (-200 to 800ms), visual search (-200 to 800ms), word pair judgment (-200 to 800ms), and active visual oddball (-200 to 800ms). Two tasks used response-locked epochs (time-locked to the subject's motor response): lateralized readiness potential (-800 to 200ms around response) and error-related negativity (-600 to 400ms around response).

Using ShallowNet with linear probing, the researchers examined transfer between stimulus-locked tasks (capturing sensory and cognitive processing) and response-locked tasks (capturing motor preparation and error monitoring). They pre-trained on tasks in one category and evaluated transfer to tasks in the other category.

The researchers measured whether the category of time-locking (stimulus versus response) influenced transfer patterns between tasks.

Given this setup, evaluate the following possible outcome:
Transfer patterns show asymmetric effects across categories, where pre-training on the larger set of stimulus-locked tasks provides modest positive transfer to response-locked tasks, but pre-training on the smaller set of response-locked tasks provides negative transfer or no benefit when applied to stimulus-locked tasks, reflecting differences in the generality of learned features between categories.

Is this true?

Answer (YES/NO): NO